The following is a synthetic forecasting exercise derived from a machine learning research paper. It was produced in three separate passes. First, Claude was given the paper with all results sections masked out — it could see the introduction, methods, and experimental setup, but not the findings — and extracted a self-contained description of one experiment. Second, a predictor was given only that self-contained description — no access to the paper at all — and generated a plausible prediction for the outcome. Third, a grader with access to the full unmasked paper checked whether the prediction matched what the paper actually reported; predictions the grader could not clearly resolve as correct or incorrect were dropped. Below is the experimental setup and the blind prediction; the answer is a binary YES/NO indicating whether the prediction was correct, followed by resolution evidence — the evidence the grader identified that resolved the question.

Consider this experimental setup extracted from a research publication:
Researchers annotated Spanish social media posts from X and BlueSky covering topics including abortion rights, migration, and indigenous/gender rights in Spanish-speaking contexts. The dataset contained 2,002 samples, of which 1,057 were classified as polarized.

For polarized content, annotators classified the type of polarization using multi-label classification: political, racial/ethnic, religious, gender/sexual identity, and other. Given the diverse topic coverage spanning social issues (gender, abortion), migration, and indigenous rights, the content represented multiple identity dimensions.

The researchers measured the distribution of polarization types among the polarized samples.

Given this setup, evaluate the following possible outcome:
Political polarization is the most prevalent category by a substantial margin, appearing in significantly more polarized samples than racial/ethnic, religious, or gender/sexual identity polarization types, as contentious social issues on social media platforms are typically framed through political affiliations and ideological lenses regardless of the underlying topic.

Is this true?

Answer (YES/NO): YES